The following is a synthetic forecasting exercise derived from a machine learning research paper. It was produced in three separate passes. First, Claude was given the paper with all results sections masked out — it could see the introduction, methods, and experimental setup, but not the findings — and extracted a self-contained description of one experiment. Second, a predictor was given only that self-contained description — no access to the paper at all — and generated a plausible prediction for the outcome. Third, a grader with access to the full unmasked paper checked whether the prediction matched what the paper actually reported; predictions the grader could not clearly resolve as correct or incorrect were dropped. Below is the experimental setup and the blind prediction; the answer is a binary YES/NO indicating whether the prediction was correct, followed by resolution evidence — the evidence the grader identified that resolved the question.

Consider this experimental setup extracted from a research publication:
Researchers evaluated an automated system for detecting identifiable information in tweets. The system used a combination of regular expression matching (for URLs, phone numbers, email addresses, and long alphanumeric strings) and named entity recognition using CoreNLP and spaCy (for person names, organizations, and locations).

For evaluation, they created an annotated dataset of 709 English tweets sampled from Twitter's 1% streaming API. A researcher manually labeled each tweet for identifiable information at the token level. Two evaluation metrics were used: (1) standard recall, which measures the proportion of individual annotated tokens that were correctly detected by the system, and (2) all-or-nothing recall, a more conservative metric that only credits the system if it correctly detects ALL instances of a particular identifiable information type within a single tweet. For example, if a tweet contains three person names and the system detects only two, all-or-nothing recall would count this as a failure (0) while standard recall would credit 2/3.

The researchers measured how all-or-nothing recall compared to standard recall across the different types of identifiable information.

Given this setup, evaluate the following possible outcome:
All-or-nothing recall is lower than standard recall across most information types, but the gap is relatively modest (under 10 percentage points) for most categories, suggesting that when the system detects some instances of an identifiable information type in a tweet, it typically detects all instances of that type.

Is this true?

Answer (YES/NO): NO